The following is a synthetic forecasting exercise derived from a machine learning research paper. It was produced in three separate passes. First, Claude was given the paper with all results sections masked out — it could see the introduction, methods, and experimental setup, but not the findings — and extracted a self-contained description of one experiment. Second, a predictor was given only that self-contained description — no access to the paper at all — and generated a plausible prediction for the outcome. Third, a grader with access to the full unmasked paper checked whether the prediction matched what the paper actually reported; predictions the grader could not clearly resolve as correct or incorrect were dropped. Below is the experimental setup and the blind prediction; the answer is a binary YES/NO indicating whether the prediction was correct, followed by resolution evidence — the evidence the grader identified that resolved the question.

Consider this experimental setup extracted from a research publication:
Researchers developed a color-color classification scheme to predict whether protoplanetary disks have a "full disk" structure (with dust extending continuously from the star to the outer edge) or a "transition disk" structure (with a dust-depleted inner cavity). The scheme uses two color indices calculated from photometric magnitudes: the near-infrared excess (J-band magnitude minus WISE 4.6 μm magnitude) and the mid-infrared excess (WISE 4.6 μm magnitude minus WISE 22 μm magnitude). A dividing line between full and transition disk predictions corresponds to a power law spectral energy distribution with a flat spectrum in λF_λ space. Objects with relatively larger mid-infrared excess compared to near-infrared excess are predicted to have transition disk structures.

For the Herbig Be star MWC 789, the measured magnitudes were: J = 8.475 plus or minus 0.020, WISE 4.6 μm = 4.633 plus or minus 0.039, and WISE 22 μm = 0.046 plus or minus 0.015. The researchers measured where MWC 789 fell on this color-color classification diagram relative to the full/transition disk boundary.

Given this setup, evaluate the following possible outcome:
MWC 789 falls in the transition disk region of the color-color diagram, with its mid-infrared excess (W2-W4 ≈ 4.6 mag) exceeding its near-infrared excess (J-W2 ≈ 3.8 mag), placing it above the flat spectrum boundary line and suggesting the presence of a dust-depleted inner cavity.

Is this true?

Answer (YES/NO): NO